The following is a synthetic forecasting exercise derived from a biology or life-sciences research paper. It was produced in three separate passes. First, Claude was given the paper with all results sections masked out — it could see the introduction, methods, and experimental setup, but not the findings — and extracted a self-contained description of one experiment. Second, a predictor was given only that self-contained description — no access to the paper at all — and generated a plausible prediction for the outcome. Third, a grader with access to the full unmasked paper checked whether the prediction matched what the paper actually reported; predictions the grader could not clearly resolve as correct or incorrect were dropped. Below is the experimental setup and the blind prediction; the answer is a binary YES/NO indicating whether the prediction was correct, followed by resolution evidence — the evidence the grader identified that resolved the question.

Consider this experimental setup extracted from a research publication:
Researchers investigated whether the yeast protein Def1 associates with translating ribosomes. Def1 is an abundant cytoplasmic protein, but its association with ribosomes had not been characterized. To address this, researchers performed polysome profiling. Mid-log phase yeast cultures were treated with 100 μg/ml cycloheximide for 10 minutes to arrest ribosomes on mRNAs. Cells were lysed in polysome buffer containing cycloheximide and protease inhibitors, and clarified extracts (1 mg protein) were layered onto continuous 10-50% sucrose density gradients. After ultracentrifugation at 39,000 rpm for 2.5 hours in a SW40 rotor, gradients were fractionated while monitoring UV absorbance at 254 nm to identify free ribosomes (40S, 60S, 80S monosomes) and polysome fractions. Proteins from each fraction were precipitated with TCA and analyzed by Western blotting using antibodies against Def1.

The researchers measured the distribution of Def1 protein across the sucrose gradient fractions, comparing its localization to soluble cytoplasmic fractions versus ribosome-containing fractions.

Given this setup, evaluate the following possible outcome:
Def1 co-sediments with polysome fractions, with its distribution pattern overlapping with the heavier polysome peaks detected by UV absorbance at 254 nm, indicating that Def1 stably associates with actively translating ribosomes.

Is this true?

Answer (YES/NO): YES